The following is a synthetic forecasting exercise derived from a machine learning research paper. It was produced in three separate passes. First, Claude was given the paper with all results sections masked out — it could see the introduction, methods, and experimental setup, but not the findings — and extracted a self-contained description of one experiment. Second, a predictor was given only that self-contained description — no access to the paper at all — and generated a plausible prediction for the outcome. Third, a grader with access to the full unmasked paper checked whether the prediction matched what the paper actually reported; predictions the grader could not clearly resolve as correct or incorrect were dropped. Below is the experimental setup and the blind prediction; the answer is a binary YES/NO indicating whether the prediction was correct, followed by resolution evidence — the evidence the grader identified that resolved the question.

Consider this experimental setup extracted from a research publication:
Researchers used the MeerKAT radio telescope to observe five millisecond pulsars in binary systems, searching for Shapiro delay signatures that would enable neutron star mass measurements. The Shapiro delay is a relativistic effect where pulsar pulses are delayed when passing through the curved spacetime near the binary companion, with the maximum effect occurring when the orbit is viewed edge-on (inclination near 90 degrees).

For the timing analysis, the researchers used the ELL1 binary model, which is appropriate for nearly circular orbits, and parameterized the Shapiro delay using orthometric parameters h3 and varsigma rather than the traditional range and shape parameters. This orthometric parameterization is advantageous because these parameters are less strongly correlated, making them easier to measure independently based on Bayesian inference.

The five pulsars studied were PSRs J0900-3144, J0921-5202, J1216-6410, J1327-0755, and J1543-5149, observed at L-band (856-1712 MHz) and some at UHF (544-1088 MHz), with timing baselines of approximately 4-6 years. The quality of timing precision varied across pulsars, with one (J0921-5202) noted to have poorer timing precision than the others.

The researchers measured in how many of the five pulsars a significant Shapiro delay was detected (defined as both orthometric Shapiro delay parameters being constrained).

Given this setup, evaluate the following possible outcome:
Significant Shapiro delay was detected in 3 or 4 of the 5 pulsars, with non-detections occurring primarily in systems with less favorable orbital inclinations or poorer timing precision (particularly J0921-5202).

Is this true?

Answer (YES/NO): NO